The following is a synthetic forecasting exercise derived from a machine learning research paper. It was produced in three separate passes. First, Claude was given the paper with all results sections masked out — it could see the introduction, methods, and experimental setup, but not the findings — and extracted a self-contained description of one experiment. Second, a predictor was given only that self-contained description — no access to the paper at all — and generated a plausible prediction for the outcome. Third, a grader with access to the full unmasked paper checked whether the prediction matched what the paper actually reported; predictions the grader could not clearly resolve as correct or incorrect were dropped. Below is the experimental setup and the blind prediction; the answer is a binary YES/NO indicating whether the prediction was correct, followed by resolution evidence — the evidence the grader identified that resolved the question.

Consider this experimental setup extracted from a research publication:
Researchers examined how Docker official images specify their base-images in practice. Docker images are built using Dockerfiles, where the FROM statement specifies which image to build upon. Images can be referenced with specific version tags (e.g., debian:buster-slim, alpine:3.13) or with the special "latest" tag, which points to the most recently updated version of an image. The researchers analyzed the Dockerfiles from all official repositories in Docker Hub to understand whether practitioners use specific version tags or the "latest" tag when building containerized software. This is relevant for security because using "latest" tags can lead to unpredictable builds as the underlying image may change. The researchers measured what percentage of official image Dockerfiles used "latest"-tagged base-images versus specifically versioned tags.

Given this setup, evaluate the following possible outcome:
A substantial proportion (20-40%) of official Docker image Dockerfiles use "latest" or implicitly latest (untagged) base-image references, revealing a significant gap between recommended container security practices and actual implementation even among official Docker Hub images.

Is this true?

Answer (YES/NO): NO